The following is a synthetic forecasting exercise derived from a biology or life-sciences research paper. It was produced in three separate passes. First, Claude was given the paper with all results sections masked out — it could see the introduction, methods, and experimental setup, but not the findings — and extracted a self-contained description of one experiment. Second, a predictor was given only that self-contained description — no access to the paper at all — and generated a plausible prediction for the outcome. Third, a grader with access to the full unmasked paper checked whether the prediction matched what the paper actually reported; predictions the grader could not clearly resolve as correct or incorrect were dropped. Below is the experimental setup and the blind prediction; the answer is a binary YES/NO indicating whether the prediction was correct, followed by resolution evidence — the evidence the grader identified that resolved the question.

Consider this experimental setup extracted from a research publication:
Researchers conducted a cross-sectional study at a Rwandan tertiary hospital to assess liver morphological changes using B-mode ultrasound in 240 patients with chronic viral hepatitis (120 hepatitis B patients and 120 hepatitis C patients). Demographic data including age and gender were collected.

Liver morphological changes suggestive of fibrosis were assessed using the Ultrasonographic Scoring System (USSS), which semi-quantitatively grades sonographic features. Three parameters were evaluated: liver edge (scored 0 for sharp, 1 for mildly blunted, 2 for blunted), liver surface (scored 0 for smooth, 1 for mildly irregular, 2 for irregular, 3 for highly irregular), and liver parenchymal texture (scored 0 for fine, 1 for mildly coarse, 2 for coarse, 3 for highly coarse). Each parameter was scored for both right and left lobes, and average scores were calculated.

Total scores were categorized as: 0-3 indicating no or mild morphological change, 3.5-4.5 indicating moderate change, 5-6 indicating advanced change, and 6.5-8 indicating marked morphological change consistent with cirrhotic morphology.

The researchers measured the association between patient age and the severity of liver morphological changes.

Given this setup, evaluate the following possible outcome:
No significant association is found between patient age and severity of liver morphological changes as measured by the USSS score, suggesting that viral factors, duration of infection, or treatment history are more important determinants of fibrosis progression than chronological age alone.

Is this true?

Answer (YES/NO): NO